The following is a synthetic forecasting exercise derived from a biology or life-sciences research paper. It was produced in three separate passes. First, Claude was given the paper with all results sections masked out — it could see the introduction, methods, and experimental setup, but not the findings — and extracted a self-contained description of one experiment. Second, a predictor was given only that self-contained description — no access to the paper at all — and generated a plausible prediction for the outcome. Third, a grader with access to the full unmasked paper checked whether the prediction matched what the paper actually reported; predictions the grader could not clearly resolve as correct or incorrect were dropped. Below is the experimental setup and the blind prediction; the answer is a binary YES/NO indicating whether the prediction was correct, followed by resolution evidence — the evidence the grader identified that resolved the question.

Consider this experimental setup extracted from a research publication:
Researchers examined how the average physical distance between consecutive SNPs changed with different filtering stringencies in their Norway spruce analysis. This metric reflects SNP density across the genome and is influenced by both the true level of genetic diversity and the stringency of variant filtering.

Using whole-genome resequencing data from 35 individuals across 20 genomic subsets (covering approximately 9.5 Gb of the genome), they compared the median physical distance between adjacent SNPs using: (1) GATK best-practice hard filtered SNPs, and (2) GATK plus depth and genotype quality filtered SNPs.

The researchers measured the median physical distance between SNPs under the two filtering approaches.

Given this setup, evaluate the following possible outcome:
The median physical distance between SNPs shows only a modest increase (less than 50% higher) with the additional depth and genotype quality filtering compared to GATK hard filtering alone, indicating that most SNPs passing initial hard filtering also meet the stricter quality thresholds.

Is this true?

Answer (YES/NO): NO